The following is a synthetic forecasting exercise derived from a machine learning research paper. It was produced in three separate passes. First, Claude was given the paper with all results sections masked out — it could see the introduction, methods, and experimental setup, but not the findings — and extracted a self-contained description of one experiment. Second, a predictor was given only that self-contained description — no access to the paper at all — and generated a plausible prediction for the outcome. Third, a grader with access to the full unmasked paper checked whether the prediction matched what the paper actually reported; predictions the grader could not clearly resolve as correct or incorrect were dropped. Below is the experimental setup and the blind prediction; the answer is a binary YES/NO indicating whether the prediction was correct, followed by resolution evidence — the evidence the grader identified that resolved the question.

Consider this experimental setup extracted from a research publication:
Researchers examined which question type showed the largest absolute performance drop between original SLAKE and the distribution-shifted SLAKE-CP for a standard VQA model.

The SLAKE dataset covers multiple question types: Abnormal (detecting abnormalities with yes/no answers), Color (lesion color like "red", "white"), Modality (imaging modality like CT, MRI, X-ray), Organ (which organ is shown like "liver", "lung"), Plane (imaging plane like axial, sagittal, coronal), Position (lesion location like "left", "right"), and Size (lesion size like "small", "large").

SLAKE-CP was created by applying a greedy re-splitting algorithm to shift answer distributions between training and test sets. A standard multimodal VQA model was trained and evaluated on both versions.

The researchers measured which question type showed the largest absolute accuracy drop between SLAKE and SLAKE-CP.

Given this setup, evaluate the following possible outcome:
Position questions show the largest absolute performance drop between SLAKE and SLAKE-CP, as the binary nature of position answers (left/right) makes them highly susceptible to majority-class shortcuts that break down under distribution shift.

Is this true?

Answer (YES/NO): NO